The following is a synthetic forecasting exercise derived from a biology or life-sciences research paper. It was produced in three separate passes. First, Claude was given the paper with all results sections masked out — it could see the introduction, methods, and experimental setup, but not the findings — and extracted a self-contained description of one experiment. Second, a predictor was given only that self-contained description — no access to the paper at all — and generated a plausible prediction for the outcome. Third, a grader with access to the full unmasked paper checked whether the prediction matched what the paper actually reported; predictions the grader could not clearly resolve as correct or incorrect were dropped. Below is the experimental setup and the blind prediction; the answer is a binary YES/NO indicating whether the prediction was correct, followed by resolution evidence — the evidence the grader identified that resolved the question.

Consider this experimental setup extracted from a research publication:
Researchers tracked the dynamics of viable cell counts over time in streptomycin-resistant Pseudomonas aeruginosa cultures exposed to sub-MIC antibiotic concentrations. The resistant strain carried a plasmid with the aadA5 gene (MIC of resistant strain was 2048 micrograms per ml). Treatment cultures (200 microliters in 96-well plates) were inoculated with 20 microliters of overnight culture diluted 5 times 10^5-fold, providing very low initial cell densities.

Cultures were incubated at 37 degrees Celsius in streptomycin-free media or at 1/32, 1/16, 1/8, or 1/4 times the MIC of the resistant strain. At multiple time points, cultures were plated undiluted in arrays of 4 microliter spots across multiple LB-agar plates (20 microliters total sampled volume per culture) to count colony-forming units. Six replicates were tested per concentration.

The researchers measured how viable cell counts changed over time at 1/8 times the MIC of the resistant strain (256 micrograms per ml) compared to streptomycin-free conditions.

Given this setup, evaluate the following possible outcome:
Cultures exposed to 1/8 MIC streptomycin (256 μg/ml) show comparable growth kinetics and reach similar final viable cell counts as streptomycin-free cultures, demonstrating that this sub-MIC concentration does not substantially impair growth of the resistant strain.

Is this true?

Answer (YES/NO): NO